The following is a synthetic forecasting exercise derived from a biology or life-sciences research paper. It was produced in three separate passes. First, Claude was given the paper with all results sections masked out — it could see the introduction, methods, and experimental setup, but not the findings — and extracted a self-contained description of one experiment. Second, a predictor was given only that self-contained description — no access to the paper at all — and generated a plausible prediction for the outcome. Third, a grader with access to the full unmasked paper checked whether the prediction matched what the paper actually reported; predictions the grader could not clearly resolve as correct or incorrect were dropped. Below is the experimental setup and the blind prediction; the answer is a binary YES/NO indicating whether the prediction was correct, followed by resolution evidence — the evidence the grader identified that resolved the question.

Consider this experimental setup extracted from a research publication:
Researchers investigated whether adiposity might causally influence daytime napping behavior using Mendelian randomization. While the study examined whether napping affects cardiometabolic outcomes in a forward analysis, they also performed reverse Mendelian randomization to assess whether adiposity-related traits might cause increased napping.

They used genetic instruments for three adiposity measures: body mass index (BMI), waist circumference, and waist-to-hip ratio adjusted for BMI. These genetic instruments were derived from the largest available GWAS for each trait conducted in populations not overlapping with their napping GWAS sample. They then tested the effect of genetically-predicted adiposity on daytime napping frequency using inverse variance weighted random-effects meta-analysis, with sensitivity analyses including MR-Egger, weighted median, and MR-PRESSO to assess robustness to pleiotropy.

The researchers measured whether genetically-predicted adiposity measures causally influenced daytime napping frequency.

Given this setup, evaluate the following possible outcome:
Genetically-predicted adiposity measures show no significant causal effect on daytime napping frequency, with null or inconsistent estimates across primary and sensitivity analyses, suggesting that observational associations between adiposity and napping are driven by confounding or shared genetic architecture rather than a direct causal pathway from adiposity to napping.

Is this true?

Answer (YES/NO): NO